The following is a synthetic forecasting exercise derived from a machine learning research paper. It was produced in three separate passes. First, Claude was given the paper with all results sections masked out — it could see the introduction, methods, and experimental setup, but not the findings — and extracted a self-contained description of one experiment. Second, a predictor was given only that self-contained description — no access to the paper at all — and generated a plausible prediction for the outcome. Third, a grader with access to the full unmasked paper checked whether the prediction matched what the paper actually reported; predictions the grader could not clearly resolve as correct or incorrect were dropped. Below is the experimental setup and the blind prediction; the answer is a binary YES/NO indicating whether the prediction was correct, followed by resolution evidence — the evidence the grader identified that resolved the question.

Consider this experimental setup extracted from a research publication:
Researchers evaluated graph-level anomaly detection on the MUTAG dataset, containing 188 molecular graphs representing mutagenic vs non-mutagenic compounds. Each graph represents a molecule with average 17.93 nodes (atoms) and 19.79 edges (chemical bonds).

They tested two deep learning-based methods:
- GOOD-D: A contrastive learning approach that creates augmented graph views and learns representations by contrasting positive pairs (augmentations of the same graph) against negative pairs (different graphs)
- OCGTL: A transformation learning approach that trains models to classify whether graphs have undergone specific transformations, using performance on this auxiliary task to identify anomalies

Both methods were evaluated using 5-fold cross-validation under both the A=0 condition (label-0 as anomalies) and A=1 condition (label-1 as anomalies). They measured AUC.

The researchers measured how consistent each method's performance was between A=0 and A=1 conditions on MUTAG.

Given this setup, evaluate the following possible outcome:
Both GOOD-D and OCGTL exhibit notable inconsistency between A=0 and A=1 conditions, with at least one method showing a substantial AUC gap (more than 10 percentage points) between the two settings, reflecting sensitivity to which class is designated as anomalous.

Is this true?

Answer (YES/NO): NO